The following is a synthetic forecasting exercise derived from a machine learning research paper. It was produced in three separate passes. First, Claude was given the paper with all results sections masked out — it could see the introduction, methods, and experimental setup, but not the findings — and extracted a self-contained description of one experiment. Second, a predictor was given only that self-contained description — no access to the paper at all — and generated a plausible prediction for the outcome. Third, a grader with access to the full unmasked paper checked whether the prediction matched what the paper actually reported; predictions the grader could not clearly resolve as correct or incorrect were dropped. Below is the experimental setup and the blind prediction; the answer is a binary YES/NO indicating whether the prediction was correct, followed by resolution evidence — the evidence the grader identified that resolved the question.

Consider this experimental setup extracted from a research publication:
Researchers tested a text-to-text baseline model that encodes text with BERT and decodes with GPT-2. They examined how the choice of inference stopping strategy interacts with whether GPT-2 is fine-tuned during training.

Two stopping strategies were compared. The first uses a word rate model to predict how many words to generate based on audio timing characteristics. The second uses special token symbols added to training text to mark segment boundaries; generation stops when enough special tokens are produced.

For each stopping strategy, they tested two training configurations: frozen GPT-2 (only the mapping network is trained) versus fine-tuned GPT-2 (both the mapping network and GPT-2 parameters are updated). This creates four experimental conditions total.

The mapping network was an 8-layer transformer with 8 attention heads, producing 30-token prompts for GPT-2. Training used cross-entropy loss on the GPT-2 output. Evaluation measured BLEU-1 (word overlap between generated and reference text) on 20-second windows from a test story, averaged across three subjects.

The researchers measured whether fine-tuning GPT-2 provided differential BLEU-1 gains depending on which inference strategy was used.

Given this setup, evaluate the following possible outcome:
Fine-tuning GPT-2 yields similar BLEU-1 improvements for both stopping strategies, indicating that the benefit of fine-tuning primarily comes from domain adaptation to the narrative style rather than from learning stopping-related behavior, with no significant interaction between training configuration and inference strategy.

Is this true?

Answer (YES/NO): NO